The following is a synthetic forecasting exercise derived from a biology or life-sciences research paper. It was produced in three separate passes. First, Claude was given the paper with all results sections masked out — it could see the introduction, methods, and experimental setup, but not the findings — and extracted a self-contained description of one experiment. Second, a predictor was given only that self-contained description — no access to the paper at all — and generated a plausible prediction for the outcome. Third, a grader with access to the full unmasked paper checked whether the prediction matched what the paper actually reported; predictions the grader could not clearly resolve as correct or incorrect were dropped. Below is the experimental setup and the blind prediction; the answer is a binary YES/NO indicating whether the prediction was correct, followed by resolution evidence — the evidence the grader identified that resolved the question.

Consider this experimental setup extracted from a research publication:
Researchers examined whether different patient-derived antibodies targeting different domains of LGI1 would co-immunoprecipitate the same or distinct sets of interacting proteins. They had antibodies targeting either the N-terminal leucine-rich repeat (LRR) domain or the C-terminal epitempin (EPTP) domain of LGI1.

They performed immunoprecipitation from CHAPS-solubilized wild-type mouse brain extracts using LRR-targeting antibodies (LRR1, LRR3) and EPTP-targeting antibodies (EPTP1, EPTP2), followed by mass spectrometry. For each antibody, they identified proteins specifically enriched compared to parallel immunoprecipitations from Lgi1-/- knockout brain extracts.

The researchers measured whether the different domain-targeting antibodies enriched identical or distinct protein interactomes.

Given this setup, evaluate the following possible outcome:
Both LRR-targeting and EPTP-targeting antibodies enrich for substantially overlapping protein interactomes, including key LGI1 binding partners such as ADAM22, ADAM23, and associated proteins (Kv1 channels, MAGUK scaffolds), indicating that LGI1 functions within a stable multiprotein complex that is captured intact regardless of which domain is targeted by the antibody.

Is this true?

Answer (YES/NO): NO